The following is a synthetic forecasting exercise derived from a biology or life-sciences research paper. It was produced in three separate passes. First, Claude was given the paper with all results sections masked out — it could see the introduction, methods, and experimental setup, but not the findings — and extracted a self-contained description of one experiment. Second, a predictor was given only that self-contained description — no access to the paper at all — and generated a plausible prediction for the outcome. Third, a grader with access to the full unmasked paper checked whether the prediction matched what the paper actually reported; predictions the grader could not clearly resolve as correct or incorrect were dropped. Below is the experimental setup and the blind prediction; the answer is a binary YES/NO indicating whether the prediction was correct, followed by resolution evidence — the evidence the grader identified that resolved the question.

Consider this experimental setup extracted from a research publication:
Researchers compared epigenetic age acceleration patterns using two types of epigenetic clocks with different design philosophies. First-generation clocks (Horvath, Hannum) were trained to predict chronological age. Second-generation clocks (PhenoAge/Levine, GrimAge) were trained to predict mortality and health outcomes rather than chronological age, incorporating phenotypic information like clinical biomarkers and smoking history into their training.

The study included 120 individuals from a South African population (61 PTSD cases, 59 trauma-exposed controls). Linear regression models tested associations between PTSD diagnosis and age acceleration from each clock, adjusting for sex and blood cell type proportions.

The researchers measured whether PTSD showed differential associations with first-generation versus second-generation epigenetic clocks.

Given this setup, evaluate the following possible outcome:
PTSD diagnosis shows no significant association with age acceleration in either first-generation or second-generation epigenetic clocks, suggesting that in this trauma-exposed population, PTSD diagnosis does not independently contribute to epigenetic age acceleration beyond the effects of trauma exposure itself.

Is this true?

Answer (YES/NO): YES